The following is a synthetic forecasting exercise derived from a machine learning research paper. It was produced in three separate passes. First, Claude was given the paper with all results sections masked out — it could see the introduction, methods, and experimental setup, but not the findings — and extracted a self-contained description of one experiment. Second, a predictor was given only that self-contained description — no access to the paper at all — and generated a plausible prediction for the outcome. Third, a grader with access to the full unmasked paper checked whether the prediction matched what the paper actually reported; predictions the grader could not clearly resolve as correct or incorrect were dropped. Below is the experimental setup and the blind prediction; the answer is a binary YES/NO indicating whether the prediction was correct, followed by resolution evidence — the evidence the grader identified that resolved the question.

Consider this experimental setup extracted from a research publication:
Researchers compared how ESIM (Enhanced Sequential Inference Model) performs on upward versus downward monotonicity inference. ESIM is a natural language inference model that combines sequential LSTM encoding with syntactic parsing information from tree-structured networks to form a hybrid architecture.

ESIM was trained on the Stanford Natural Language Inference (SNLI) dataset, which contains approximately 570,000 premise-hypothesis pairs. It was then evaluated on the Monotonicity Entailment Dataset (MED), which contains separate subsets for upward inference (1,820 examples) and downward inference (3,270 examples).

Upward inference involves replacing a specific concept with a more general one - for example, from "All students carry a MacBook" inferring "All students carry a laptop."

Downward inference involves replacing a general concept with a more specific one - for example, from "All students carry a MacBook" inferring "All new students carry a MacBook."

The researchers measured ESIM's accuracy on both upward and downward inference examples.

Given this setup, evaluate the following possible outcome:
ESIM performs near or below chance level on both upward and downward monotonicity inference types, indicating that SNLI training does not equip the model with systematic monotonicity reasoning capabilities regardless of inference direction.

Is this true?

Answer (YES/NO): NO